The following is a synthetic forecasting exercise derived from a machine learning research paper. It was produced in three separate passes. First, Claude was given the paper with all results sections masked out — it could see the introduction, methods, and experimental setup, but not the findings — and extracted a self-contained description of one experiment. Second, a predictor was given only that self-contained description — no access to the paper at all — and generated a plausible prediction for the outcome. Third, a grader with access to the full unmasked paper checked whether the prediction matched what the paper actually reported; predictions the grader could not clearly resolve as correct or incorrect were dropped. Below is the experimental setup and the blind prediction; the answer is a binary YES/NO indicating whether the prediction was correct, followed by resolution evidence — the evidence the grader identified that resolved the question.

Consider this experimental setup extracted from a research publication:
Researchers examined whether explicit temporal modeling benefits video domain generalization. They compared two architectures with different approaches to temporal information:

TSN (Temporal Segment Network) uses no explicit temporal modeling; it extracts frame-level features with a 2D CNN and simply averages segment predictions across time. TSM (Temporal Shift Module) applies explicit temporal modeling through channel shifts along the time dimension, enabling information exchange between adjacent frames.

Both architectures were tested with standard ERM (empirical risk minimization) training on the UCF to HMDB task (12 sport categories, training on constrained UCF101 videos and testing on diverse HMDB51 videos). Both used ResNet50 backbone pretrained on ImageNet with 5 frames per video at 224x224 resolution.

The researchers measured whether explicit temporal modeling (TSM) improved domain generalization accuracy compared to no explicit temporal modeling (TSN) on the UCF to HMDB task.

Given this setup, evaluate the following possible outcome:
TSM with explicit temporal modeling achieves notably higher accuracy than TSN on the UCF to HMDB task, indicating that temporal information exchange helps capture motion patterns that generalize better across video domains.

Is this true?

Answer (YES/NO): NO